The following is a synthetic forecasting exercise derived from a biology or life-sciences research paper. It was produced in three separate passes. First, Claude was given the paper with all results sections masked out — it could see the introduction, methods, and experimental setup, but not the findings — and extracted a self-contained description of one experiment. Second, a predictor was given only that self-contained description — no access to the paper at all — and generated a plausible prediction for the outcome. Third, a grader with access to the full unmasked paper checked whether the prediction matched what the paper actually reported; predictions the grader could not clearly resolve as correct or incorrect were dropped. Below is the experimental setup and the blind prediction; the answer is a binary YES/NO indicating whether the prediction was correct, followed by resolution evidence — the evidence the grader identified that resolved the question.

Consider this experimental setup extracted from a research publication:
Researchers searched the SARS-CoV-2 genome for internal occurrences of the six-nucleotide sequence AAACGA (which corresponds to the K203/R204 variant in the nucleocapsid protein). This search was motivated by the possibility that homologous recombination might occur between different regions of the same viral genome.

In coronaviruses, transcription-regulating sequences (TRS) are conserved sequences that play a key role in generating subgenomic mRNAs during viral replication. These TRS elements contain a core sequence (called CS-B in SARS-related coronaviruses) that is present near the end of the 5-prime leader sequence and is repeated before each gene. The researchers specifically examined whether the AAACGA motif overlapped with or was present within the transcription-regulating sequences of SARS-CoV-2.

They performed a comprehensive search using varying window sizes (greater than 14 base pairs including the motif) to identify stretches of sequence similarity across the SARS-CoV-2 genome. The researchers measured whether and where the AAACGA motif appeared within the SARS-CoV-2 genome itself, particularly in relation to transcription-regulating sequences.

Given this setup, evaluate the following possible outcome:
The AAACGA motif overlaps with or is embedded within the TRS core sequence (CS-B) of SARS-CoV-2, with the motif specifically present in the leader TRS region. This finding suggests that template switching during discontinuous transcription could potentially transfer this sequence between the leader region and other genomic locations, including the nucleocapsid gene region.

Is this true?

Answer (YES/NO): NO